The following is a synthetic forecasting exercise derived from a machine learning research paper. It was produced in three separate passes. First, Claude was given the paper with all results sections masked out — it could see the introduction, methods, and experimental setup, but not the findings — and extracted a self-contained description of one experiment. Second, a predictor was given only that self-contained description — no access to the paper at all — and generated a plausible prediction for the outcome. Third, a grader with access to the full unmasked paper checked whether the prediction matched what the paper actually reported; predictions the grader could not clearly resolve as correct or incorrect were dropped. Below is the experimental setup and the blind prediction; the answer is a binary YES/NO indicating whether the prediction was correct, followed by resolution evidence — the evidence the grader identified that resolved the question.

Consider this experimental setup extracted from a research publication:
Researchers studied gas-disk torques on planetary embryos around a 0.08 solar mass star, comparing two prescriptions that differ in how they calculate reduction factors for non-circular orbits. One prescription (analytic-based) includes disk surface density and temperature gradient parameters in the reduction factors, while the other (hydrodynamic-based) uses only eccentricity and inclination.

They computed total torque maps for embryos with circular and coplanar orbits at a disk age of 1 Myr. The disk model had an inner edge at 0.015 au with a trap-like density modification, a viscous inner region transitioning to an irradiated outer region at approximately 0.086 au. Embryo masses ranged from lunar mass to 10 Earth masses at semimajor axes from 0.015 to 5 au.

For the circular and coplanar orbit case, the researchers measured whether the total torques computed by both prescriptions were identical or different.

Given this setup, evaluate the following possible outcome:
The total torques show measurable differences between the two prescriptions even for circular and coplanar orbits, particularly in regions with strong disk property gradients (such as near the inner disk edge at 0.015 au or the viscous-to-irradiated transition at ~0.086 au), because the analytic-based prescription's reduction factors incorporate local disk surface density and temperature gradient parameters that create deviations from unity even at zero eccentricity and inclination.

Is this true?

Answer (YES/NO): NO